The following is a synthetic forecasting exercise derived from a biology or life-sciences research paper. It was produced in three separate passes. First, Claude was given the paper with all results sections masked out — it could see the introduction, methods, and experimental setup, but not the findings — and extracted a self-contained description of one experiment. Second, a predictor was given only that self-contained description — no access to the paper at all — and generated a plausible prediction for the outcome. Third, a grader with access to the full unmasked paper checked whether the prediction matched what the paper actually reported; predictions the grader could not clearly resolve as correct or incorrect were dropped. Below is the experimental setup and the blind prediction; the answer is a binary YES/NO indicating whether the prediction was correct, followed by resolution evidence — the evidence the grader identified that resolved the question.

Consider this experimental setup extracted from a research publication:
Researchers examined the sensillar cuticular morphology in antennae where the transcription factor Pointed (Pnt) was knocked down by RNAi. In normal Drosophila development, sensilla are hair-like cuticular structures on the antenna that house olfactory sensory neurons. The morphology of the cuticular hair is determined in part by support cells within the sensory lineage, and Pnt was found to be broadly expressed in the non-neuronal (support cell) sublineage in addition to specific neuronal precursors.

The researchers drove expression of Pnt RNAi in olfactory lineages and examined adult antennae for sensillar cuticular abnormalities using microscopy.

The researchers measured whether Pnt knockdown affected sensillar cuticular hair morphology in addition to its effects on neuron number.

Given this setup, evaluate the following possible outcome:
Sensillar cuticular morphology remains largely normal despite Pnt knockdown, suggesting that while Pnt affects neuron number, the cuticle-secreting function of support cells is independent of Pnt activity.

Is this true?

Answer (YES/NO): NO